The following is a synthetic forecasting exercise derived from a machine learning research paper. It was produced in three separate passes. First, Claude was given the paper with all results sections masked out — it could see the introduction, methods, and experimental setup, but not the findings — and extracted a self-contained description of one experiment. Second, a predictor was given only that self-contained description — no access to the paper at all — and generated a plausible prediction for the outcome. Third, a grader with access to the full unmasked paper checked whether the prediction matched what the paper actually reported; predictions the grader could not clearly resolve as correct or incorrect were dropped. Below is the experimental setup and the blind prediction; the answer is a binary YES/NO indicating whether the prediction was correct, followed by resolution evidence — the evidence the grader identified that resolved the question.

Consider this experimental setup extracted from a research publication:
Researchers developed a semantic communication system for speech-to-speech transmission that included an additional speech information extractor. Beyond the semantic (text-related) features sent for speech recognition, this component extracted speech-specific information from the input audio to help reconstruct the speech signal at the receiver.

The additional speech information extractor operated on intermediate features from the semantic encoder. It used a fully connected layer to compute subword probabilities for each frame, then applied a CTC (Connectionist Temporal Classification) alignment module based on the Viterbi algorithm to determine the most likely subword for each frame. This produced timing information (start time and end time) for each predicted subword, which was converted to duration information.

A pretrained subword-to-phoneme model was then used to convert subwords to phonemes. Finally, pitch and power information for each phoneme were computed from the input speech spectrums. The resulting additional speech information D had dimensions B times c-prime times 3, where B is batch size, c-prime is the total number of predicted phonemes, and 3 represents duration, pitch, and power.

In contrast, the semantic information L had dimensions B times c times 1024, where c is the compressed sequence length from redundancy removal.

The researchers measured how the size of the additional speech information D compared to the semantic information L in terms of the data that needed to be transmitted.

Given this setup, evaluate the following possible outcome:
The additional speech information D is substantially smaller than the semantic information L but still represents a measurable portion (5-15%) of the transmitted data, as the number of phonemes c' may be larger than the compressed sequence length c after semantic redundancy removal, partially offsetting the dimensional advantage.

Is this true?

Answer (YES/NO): NO